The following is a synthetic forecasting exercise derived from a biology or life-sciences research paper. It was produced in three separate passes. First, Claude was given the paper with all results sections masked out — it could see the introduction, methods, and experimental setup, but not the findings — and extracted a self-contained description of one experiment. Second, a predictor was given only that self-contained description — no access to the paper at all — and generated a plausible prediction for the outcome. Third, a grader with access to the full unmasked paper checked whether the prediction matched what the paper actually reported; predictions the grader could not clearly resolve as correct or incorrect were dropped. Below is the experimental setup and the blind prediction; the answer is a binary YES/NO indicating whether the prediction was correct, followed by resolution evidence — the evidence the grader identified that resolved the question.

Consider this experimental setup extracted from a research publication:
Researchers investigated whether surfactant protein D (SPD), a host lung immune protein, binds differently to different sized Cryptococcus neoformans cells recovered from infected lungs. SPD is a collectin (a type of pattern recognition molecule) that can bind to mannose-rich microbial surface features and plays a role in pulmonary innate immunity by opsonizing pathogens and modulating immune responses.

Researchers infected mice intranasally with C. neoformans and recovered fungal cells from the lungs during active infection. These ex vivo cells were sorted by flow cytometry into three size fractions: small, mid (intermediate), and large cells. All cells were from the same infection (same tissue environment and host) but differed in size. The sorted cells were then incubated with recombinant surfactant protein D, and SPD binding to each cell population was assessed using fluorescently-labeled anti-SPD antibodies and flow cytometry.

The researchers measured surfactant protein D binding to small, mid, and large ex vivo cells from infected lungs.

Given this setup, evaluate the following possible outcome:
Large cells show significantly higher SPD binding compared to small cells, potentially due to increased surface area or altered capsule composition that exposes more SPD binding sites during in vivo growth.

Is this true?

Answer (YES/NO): NO